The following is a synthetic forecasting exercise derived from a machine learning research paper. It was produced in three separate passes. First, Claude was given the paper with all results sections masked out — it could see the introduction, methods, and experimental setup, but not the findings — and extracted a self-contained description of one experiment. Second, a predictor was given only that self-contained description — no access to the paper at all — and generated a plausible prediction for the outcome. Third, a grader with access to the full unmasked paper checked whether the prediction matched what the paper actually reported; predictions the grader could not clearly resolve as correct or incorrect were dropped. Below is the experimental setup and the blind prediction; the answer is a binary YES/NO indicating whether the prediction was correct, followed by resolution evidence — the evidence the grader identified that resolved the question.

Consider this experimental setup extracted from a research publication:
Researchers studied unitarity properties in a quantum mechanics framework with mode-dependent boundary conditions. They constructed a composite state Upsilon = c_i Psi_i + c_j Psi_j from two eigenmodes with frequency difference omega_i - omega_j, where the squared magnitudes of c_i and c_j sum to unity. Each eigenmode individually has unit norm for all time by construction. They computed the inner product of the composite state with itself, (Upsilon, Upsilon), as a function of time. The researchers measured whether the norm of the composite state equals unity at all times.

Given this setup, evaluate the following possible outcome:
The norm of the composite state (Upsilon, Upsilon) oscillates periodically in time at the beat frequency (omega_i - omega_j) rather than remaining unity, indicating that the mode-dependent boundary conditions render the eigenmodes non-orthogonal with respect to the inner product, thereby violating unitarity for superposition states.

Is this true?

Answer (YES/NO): YES